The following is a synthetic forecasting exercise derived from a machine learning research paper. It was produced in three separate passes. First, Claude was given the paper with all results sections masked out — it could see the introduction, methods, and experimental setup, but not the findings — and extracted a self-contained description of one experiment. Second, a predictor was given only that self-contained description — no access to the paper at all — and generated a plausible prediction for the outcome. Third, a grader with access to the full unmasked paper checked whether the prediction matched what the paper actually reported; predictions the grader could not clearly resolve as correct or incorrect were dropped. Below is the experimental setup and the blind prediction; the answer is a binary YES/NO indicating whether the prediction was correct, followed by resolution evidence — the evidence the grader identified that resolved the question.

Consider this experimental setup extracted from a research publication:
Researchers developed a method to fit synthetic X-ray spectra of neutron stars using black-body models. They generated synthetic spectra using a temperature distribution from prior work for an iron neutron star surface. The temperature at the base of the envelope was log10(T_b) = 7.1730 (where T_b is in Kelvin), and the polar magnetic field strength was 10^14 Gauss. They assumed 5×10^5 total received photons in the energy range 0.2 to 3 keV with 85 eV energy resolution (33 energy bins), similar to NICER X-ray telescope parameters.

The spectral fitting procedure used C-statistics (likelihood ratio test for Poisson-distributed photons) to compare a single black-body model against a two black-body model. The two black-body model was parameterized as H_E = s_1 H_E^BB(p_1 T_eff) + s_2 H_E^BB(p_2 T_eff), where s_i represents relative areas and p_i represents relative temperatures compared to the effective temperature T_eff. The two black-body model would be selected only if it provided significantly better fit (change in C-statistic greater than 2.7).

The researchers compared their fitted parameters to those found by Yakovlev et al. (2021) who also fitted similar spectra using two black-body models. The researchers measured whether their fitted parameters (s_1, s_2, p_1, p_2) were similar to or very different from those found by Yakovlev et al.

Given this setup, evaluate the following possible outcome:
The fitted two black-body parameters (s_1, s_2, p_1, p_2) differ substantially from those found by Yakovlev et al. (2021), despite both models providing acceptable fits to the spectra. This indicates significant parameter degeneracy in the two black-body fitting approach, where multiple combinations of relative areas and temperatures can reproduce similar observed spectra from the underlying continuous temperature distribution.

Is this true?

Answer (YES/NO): NO